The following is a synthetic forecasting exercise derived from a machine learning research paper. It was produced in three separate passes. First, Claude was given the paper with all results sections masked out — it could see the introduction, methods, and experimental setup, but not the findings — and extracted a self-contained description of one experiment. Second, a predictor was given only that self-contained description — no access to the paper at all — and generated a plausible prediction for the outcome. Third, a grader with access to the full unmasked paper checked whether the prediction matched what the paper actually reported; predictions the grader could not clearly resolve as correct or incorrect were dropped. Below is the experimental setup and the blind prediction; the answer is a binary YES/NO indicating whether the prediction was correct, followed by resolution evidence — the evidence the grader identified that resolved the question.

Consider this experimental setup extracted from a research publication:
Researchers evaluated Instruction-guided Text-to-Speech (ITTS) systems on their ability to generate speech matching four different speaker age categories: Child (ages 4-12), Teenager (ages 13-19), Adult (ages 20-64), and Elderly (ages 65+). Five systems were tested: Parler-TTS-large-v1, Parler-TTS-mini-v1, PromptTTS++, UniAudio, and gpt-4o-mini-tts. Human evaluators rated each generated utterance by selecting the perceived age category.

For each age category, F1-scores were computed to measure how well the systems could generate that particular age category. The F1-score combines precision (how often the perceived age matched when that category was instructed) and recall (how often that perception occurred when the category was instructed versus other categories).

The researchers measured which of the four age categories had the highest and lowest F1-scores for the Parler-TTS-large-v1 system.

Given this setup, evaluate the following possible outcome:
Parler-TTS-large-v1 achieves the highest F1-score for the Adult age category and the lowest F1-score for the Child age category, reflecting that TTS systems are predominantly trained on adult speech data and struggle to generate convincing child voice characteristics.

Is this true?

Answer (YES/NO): YES